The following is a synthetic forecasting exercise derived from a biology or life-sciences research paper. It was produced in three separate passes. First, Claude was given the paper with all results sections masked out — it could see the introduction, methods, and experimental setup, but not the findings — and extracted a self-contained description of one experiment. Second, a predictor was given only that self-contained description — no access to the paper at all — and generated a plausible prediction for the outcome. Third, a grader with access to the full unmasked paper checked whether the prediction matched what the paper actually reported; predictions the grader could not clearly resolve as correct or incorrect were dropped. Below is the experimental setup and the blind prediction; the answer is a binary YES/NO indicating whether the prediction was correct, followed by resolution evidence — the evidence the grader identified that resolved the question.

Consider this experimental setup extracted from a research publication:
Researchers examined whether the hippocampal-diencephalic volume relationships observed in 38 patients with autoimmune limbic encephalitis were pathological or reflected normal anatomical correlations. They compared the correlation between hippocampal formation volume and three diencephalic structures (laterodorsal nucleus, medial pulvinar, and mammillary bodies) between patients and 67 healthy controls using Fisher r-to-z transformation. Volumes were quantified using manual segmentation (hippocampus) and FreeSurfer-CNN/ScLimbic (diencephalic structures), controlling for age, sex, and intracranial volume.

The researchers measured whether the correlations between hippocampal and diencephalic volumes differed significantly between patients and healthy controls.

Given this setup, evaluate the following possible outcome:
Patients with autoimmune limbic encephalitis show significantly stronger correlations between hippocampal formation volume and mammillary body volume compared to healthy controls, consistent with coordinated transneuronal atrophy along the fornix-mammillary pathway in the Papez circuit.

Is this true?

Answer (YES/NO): NO